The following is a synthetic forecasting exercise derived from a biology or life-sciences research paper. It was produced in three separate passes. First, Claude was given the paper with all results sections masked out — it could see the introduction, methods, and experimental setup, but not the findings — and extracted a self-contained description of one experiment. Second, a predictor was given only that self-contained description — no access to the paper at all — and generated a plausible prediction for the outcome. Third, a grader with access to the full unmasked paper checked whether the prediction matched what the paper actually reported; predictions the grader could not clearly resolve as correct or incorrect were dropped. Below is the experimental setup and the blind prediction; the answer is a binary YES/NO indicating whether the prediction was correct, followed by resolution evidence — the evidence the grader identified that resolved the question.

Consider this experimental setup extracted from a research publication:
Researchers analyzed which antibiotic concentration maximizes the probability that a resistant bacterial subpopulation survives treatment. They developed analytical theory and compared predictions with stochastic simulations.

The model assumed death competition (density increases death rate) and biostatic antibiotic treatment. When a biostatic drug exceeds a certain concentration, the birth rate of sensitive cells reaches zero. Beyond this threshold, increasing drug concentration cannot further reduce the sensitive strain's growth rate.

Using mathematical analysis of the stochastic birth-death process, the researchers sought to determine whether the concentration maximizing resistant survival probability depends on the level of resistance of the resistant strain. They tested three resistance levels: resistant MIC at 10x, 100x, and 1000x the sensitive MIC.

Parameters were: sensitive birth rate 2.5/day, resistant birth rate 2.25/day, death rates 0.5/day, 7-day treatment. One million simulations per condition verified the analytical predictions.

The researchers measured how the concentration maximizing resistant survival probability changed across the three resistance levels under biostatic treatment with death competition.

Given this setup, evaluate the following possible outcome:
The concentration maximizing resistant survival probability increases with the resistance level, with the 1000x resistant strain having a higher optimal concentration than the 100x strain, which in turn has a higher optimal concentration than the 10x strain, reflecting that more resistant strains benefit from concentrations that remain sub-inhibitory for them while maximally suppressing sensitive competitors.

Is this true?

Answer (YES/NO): NO